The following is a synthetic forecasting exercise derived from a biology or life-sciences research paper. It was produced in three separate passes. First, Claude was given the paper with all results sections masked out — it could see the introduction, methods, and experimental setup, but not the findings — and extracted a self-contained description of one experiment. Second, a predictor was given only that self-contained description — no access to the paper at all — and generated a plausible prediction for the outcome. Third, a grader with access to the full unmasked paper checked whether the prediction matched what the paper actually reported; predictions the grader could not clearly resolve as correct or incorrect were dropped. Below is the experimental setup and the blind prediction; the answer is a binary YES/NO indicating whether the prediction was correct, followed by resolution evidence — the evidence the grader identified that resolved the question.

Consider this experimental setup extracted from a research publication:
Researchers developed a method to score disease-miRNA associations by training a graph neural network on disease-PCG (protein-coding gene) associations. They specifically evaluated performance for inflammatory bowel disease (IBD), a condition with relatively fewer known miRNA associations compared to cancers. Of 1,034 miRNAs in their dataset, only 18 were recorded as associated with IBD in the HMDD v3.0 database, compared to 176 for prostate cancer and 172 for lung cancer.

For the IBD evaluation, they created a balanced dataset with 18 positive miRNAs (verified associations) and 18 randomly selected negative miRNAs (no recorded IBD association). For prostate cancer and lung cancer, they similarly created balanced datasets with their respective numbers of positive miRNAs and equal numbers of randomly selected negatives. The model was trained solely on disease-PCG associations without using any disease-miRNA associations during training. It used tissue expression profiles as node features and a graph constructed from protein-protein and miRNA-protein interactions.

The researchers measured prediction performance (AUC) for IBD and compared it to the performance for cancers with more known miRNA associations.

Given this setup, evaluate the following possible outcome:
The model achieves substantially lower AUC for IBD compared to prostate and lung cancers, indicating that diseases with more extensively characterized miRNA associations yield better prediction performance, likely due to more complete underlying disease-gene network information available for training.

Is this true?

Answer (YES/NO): NO